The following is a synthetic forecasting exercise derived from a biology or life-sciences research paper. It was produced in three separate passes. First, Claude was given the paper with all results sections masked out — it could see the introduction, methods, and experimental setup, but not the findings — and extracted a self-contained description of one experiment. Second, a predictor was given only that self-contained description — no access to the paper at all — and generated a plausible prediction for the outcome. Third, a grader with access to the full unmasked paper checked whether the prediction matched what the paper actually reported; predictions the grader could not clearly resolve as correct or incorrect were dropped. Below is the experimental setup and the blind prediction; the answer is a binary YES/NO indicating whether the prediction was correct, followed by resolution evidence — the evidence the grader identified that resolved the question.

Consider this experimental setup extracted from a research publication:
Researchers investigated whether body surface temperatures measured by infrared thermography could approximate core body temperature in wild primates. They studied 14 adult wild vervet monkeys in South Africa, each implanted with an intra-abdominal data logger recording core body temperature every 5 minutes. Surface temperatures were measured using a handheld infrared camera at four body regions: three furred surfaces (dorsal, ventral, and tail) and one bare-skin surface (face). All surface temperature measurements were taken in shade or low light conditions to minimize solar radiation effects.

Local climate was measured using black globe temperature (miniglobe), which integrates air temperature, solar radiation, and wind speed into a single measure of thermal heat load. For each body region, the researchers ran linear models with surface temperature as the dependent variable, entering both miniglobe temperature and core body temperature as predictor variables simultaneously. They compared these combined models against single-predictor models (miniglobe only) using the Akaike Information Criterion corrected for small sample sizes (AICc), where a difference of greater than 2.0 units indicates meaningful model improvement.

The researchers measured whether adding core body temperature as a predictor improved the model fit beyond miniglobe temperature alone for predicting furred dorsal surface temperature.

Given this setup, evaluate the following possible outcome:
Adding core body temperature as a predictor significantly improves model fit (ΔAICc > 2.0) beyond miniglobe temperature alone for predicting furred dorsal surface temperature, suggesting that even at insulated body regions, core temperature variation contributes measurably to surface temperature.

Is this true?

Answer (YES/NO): NO